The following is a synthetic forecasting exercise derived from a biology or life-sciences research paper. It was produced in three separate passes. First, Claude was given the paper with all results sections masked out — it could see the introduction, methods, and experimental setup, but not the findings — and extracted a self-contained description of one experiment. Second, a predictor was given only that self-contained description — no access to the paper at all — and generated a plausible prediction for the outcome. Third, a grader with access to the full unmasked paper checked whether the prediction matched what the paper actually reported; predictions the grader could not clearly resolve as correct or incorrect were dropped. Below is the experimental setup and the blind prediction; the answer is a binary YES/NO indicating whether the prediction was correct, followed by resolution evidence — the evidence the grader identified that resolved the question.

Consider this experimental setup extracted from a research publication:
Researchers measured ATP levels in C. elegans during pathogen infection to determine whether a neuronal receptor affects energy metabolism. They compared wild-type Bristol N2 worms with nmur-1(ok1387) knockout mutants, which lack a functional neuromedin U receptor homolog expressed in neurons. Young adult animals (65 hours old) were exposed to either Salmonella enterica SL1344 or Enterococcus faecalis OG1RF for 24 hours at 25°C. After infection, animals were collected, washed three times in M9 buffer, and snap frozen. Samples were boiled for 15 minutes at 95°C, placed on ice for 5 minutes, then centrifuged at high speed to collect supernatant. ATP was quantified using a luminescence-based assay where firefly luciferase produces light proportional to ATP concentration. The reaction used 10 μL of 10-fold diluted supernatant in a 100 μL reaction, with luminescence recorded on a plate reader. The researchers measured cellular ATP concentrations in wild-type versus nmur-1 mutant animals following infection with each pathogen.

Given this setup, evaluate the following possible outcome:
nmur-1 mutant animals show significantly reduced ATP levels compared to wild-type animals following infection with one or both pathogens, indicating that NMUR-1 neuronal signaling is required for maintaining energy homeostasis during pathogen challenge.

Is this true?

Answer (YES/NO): YES